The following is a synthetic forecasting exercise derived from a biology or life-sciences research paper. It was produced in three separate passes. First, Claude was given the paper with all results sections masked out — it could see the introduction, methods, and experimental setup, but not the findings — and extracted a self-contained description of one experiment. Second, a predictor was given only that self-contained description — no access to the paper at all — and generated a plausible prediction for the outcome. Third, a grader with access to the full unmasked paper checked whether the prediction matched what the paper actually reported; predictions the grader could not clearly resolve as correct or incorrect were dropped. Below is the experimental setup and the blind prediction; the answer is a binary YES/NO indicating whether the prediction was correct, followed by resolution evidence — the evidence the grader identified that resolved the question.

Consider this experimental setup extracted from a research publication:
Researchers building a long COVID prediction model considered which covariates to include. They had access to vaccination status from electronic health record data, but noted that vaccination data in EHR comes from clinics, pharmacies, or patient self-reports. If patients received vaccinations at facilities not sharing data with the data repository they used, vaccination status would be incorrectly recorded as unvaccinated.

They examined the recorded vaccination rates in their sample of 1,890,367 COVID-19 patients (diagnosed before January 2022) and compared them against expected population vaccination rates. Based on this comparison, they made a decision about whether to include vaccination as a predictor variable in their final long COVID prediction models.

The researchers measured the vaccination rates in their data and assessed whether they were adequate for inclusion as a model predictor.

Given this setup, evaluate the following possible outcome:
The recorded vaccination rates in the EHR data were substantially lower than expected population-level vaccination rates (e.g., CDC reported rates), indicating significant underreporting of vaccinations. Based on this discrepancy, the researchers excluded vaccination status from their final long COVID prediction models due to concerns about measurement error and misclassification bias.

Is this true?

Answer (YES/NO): YES